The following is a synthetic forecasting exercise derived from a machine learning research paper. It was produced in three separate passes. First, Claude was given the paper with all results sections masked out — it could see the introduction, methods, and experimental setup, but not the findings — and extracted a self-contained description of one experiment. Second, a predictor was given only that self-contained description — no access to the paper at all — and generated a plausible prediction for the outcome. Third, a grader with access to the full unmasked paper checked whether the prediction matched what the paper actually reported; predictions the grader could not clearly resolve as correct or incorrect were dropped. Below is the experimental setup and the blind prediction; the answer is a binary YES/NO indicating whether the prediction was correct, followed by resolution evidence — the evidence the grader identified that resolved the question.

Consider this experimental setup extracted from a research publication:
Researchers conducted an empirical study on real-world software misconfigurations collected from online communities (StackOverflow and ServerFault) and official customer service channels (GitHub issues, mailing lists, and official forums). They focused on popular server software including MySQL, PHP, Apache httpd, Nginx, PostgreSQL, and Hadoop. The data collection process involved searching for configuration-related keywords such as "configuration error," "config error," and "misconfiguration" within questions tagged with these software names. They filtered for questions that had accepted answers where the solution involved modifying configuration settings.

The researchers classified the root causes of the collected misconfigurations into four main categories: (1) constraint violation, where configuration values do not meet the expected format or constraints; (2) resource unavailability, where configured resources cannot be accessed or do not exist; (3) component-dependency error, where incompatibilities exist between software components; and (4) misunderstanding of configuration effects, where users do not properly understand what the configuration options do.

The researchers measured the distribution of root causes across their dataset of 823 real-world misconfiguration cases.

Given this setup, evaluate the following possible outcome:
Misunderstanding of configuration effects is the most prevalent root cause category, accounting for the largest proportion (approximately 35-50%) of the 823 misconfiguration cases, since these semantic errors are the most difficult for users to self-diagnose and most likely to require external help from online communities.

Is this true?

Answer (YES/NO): YES